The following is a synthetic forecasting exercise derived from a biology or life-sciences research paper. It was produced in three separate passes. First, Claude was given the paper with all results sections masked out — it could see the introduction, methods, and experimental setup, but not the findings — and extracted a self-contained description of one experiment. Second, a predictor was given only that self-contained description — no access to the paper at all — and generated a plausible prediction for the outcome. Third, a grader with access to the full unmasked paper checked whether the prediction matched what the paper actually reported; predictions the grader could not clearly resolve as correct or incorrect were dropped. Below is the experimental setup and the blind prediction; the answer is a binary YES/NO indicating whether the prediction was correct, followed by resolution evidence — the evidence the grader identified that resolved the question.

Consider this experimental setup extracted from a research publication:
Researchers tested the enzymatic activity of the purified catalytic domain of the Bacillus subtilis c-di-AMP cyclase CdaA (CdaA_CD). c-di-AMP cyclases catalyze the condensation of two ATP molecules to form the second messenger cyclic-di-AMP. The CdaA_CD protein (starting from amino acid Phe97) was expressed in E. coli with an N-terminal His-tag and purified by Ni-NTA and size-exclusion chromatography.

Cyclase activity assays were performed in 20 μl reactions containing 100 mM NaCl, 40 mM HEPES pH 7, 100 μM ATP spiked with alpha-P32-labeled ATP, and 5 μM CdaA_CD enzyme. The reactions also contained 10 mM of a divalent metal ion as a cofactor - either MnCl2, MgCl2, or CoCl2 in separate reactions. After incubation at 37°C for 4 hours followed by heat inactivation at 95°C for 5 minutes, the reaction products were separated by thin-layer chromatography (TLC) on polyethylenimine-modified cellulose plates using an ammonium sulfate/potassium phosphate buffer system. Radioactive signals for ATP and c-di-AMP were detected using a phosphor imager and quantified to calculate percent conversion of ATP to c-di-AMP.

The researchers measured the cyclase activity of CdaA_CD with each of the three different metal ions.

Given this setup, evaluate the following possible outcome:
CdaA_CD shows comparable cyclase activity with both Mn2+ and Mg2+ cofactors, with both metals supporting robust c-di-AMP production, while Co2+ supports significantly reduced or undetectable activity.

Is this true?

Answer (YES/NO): NO